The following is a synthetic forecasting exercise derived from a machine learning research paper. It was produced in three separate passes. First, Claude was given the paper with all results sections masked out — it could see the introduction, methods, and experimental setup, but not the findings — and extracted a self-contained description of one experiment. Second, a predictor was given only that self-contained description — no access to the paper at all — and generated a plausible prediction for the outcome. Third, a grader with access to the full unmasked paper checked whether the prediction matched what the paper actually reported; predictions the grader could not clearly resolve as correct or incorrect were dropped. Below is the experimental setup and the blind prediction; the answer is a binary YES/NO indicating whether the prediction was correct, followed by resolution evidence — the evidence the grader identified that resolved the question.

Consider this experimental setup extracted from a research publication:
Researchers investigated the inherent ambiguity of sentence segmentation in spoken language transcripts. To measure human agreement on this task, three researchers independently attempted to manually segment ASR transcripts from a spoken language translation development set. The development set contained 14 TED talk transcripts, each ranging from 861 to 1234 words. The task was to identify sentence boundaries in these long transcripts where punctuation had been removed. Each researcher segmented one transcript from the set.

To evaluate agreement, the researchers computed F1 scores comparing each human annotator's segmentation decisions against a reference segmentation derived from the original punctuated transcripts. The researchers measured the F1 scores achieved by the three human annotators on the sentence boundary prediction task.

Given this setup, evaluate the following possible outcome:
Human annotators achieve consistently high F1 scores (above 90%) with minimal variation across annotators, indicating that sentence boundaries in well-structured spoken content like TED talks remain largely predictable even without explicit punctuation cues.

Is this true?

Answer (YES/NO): NO